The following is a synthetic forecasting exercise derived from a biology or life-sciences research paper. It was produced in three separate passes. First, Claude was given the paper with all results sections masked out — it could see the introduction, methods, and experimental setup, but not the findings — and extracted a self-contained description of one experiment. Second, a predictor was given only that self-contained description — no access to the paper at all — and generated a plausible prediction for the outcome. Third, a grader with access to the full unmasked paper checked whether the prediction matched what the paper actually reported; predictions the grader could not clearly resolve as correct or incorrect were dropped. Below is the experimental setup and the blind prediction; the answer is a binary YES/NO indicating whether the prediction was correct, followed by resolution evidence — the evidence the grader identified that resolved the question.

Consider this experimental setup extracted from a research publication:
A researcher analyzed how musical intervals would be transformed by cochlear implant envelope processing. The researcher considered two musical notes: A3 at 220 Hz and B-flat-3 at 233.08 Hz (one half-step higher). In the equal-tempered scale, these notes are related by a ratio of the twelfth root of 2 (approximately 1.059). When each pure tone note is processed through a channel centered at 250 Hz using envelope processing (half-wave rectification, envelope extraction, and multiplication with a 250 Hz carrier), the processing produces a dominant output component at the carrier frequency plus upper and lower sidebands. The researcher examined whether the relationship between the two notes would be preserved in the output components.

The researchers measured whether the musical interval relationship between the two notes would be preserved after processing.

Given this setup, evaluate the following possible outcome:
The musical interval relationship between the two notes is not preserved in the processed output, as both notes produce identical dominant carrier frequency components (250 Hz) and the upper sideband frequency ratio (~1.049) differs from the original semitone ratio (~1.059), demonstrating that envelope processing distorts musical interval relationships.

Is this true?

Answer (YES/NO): NO